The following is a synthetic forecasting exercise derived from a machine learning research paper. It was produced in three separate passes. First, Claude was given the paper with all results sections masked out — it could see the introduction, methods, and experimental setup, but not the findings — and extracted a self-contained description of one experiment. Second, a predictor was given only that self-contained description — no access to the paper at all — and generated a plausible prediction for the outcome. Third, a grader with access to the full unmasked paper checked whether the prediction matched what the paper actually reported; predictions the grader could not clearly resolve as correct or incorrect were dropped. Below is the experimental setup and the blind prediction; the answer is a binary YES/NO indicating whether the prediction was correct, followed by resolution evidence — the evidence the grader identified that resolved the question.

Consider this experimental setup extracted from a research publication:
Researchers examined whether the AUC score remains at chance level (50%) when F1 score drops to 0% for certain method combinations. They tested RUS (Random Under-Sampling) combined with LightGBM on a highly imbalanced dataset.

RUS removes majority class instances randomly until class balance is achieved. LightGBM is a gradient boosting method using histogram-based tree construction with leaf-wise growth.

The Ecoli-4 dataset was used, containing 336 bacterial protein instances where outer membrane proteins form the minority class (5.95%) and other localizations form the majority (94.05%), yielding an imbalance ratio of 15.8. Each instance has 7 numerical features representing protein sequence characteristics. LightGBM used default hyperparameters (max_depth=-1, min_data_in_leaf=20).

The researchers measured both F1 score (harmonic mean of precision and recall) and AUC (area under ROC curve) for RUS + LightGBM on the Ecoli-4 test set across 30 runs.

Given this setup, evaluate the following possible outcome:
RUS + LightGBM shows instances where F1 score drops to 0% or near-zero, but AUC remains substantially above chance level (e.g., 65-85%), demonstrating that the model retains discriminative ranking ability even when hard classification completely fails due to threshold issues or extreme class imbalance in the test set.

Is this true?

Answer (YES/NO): NO